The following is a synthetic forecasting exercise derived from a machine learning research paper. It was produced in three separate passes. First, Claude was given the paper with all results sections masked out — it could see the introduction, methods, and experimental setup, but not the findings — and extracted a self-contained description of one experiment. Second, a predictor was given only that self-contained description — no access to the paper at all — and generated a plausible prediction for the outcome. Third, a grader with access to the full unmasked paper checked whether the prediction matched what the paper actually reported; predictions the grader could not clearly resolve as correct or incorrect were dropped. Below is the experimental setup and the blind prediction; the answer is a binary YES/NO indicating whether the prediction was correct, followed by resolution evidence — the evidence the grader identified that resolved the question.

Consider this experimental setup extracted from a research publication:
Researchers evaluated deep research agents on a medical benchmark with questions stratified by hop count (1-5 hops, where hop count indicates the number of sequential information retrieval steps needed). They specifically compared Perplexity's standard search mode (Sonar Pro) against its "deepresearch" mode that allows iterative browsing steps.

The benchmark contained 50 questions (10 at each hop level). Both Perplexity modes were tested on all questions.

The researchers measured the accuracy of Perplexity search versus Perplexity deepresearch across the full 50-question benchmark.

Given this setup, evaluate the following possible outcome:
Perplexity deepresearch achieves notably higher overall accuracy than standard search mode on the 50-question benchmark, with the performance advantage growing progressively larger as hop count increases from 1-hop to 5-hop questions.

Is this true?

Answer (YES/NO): NO